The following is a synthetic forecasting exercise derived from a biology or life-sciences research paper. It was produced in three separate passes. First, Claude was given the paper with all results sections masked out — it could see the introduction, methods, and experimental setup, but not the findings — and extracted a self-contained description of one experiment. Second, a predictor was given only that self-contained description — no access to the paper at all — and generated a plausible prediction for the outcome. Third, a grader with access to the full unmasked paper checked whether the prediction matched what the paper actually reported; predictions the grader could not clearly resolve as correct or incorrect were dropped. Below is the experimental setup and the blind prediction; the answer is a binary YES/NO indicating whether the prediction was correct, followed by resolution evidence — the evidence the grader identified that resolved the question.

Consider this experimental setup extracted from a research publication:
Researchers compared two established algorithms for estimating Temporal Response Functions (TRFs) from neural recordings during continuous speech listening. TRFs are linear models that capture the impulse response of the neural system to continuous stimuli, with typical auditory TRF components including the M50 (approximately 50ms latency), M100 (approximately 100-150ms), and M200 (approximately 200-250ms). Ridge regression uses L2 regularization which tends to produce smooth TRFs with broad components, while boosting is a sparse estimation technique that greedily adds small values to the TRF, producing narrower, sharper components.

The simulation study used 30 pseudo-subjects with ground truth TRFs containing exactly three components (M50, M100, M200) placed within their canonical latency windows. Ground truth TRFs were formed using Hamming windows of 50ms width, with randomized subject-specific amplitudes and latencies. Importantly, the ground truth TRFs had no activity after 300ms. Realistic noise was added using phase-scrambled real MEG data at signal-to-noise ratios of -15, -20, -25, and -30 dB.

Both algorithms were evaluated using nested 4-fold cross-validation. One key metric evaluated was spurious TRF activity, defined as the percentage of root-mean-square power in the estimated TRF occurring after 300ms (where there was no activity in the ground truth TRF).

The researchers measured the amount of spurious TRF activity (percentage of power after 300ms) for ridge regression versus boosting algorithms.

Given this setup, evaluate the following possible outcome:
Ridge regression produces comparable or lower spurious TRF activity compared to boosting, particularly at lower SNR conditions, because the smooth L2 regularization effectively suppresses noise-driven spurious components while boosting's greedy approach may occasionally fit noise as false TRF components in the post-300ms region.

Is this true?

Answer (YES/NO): NO